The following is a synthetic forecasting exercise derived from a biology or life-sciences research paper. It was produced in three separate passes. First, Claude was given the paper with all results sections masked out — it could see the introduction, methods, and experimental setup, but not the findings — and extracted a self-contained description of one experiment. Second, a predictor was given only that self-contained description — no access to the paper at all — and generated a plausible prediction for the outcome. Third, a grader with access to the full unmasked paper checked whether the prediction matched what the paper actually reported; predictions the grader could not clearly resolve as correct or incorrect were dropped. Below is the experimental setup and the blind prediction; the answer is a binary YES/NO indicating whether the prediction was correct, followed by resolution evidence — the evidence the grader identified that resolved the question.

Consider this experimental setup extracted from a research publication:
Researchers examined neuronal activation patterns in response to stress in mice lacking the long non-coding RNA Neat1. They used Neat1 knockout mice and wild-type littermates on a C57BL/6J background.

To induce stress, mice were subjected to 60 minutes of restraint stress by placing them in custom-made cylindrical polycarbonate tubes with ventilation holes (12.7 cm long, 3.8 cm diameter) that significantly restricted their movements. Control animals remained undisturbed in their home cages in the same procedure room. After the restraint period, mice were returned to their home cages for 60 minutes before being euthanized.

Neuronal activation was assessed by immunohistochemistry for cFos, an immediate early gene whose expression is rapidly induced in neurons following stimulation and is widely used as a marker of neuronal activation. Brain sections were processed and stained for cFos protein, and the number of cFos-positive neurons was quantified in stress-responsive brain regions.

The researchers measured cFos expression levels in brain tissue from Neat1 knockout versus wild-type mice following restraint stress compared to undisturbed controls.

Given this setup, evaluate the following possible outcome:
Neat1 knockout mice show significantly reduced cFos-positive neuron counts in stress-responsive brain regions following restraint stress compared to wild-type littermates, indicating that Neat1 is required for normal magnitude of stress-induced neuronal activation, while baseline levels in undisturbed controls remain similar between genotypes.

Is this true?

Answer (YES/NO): NO